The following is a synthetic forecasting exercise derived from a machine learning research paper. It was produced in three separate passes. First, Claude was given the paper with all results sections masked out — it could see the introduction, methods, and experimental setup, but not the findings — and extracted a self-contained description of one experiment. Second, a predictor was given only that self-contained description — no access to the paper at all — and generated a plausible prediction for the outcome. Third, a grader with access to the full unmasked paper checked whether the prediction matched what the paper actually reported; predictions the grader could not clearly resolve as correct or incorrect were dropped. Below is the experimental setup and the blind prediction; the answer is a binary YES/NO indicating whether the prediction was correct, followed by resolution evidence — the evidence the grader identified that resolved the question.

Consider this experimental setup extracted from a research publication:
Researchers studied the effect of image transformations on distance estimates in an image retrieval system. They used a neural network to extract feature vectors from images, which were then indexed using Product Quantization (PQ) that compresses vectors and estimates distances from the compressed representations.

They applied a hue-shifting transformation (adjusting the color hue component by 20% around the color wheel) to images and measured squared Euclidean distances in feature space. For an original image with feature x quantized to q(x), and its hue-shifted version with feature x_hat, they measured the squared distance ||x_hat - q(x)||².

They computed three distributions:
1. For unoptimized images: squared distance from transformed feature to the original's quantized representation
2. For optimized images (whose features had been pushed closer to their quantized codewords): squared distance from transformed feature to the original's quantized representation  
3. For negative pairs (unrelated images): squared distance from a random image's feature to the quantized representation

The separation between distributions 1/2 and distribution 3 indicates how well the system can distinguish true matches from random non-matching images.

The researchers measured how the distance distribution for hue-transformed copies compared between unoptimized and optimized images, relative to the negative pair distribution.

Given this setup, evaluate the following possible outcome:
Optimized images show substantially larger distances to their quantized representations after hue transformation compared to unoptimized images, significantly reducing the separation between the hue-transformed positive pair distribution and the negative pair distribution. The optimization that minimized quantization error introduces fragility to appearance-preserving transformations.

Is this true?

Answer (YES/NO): NO